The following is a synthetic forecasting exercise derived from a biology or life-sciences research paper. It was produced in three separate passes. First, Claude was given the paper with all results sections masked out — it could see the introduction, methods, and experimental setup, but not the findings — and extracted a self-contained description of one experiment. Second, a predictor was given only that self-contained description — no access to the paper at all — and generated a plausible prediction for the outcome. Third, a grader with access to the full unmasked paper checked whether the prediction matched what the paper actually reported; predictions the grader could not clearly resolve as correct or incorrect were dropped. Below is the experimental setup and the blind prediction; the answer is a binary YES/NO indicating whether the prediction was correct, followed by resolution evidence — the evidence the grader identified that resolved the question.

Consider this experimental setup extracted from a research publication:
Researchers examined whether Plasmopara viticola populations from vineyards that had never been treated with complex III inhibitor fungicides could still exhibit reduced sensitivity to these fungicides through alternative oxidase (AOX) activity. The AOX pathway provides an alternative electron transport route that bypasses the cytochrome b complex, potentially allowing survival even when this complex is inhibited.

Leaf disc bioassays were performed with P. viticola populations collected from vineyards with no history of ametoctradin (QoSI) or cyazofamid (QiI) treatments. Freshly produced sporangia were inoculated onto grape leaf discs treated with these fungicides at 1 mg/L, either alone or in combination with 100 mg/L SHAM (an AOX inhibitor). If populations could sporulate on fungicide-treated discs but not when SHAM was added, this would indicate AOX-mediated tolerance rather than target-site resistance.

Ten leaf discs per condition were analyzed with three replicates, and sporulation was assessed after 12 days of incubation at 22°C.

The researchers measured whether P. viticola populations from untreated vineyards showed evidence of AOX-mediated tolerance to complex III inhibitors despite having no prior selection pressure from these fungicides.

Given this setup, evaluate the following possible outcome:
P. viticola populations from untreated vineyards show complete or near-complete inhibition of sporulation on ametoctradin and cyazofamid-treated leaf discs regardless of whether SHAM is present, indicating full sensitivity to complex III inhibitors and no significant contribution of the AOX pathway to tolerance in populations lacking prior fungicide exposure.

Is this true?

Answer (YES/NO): NO